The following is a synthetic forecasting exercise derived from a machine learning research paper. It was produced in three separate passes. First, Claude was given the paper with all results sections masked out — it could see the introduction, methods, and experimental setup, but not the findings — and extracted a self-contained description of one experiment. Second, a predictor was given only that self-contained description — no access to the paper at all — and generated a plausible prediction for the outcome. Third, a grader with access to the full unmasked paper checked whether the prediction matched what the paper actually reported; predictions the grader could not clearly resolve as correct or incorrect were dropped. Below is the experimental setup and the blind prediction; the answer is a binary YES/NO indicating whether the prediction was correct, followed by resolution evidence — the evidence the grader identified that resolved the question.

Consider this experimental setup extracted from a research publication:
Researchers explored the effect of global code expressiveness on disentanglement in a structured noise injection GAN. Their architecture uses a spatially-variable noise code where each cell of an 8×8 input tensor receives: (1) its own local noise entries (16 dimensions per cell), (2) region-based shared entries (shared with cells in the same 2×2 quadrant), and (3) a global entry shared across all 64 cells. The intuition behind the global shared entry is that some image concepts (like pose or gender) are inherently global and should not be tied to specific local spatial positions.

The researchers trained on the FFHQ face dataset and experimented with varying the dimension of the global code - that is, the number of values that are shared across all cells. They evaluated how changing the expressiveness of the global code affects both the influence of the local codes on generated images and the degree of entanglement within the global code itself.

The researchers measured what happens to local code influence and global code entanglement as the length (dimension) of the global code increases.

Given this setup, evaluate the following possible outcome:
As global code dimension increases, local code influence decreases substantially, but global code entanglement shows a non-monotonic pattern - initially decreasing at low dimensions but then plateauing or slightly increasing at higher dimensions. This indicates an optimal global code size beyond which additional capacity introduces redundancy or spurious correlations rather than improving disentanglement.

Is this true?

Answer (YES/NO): NO